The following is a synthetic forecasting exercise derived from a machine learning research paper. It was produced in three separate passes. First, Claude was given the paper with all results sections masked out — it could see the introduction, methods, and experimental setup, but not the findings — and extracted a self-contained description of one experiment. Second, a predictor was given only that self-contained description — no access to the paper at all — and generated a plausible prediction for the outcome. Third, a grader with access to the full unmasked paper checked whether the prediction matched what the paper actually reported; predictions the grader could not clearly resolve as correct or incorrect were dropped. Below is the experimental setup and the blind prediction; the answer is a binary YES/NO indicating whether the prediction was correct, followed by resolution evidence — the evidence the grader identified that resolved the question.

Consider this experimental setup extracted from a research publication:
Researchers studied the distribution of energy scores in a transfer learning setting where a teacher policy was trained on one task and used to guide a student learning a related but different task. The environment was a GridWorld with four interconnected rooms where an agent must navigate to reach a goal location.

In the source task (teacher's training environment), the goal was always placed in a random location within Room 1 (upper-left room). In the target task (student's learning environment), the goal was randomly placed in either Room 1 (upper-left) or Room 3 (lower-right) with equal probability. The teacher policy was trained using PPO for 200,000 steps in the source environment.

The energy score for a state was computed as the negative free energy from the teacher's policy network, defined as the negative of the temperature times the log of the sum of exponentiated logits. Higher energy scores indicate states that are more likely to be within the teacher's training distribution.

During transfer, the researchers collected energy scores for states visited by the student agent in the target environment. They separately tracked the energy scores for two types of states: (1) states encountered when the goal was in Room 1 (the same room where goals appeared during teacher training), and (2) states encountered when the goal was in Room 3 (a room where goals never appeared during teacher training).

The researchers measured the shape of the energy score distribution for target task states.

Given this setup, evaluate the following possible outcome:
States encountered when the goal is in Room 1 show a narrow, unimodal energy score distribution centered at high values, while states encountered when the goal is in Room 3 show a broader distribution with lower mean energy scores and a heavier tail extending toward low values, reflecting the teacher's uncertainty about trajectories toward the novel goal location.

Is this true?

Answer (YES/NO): NO